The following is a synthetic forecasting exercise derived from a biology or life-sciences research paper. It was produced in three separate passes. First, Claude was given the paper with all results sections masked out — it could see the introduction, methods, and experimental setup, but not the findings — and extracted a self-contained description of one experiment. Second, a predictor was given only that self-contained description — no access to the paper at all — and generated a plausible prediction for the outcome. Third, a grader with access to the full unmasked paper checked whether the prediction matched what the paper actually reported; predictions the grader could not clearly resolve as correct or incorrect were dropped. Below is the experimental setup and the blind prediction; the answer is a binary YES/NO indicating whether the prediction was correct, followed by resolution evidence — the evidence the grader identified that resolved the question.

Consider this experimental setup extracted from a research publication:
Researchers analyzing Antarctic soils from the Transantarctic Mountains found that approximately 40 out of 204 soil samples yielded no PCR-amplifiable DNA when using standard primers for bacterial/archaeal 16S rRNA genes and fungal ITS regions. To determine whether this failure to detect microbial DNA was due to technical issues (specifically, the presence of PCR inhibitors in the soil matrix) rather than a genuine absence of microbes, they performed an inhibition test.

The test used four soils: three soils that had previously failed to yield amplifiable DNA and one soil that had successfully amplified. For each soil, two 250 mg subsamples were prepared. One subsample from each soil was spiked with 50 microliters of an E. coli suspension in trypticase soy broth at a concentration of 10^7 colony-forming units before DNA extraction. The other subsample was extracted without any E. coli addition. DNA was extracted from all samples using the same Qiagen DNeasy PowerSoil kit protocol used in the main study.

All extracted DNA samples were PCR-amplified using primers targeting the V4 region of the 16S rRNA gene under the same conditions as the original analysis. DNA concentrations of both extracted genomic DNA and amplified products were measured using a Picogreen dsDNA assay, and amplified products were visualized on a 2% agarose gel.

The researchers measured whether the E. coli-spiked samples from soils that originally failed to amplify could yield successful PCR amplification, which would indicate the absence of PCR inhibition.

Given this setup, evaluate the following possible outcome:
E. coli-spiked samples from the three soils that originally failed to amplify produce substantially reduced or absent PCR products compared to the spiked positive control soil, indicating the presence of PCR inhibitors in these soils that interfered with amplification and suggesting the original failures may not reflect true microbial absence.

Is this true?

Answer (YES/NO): NO